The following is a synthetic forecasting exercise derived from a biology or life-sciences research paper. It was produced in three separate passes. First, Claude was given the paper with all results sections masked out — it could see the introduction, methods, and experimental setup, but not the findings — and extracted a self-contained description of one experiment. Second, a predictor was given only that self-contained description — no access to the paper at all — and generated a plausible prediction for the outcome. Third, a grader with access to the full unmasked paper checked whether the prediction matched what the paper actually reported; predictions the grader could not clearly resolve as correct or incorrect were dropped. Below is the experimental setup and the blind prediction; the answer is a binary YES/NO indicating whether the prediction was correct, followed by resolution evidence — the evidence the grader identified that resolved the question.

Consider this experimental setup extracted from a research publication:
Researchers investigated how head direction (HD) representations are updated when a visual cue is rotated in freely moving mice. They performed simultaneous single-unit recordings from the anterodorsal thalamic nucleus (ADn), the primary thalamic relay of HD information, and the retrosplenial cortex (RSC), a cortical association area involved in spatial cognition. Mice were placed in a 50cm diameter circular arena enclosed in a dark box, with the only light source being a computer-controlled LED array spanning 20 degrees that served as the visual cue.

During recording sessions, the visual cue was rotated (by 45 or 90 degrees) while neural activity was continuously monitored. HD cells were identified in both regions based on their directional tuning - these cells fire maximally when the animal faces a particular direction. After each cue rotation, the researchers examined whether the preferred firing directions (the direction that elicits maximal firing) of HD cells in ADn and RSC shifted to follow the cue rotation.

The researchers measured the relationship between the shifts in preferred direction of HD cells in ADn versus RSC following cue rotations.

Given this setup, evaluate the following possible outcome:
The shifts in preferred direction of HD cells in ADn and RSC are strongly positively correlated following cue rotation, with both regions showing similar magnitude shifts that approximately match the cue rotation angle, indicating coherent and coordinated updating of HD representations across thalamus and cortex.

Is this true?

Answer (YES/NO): NO